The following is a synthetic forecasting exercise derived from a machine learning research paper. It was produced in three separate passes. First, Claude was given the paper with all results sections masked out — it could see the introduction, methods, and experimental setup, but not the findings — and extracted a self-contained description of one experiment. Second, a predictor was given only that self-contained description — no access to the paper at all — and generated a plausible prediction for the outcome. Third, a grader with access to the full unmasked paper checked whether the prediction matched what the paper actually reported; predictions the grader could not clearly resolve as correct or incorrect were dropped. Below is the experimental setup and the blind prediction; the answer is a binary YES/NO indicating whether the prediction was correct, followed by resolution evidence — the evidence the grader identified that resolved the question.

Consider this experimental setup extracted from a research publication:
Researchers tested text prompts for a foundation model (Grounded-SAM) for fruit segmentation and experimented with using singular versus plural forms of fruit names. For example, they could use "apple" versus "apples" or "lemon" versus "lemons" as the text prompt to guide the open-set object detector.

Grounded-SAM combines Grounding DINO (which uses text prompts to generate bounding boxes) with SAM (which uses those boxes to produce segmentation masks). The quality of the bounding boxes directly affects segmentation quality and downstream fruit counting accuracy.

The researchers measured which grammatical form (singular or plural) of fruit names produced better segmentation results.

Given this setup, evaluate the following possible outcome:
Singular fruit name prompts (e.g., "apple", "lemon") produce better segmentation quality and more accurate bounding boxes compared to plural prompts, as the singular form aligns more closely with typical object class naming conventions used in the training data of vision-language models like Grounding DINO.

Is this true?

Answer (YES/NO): YES